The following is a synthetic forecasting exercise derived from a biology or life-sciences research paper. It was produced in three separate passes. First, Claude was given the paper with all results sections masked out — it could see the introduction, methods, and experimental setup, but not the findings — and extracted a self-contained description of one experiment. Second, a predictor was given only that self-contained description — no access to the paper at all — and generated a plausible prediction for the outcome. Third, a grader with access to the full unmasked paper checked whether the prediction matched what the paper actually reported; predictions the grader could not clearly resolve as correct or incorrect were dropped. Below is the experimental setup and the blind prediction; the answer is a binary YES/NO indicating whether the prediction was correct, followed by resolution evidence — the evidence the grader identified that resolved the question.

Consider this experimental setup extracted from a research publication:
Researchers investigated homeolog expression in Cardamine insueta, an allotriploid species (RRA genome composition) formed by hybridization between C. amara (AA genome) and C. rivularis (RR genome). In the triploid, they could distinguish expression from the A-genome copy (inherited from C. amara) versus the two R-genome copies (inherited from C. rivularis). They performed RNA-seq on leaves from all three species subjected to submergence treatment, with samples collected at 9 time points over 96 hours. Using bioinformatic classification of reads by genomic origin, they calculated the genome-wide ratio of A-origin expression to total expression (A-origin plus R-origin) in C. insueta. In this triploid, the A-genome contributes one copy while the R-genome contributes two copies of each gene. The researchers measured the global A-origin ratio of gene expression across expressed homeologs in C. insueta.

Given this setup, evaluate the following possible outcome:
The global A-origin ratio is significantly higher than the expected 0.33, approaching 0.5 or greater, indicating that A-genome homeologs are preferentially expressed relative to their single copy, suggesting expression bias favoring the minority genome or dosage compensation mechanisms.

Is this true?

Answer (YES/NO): NO